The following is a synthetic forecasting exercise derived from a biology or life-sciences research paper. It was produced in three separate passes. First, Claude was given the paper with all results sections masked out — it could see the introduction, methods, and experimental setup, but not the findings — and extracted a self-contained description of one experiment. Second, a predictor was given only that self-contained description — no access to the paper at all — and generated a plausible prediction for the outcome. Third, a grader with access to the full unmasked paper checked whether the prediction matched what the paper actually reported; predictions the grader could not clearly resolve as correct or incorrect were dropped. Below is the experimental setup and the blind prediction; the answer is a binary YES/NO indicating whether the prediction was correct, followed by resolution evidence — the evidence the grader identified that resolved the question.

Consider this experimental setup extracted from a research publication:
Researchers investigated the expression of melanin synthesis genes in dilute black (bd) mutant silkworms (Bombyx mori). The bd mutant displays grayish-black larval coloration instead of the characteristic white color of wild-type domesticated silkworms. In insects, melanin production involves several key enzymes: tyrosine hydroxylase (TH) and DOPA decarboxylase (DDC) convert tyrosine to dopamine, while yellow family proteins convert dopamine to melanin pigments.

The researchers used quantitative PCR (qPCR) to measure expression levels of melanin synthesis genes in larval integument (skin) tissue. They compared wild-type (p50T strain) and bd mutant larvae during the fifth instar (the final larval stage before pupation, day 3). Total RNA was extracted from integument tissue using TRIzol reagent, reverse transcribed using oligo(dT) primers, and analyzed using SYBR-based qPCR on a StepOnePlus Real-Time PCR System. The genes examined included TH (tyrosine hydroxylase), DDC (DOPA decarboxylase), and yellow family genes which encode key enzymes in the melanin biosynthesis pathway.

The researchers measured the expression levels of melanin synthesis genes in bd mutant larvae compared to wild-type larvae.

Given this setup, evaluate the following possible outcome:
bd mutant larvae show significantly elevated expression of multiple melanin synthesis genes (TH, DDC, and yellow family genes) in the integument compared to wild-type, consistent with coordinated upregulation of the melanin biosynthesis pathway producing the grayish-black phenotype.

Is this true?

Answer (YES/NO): NO